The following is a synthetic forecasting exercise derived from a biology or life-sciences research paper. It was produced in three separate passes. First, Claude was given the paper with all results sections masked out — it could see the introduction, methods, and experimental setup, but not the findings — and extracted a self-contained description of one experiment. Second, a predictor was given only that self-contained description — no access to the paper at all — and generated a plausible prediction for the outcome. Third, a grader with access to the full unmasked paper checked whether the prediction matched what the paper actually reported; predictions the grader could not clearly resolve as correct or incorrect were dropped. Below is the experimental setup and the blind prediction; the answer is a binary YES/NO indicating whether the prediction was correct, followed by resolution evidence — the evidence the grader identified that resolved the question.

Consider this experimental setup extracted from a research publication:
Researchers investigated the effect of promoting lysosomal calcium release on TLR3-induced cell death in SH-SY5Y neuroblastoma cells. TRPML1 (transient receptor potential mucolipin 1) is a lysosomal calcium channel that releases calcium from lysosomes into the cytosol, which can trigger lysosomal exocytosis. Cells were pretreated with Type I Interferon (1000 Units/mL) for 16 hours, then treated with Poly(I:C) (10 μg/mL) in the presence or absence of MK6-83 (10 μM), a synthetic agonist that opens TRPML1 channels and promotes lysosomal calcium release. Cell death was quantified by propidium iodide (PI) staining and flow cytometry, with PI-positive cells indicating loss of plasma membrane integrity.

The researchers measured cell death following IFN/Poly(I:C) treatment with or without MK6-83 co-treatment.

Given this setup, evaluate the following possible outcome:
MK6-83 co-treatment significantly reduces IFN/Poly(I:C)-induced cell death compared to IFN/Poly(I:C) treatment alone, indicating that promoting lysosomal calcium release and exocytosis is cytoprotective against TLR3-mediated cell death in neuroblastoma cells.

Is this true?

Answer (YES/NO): NO